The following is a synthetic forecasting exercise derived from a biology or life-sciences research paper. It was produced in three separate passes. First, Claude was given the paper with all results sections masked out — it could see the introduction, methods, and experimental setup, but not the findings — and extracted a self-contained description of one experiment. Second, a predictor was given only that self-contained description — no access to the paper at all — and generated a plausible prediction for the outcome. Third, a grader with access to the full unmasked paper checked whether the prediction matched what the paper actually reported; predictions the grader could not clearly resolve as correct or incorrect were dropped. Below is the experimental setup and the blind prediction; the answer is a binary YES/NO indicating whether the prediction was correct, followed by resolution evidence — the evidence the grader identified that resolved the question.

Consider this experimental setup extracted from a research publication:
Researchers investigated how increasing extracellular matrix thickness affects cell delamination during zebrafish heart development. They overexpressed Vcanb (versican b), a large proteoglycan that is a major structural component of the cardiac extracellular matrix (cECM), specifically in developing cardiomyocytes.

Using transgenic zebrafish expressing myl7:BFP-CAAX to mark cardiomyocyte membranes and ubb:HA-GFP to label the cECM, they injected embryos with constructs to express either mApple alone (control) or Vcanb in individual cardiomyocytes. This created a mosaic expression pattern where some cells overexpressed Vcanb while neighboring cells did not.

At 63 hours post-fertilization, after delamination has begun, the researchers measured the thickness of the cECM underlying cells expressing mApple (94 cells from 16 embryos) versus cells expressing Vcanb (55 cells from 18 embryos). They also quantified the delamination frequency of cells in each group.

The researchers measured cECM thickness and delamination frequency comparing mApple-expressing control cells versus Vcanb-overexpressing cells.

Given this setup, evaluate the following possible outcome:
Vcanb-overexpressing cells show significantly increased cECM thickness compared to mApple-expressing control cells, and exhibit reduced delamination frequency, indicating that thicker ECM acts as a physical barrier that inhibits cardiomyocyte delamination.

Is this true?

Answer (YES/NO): YES